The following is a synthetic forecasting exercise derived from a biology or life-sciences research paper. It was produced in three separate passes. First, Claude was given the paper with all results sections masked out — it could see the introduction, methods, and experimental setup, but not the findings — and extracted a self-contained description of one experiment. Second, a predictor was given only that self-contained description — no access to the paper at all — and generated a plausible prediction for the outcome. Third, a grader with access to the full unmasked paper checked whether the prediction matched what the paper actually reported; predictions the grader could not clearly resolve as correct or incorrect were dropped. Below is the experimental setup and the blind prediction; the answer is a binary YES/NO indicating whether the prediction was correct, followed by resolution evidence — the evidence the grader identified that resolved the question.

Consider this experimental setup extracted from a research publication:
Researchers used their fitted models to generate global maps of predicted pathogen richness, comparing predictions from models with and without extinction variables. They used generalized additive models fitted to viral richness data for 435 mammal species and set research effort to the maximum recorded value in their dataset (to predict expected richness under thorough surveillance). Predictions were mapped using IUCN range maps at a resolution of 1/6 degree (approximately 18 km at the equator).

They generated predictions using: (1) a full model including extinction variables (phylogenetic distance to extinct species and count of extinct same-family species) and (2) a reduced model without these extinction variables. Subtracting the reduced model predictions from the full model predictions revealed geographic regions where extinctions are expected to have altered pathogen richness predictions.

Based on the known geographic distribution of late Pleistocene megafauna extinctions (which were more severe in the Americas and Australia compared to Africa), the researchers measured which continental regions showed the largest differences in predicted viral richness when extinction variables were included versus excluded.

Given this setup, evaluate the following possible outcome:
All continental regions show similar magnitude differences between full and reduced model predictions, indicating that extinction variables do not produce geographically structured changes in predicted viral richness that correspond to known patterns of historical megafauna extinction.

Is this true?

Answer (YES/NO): NO